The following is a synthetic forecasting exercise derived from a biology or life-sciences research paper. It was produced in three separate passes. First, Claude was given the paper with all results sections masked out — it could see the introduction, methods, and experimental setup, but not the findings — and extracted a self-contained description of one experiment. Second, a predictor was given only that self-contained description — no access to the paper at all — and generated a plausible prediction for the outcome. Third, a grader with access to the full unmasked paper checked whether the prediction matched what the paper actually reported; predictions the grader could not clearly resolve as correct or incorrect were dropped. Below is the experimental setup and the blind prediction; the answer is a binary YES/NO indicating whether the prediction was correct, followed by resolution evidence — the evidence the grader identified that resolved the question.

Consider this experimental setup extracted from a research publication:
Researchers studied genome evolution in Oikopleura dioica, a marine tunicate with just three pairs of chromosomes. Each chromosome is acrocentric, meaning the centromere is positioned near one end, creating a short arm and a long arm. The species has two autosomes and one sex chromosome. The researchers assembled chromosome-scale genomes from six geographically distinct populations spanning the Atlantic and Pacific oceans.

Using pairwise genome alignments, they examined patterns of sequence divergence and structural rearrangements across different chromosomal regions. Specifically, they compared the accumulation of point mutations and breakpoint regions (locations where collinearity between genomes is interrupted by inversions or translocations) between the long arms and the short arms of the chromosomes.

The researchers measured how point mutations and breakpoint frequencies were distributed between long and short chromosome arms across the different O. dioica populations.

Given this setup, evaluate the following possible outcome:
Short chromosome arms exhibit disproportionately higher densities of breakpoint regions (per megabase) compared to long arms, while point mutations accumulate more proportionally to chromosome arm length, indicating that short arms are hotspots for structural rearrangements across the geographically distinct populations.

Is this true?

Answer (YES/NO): NO